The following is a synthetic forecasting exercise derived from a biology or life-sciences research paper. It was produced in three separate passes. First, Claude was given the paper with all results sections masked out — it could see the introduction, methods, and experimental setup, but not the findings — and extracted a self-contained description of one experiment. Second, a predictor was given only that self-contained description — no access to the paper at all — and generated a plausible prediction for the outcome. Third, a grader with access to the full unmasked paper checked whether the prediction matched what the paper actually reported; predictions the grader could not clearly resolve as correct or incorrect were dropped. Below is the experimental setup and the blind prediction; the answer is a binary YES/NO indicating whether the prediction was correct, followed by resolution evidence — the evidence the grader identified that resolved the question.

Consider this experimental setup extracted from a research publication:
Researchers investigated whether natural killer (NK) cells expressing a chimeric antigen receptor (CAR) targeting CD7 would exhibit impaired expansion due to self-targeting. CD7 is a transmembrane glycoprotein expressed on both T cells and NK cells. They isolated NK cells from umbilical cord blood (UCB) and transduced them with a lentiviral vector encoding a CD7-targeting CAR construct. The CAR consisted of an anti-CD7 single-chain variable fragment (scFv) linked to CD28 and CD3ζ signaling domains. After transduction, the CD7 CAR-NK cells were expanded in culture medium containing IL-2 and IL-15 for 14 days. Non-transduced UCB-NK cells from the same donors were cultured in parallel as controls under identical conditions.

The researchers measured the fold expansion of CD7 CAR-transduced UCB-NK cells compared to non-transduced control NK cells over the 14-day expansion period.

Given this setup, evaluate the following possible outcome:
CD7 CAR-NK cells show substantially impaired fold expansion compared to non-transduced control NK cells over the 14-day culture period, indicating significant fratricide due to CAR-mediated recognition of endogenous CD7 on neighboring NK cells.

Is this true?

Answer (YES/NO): YES